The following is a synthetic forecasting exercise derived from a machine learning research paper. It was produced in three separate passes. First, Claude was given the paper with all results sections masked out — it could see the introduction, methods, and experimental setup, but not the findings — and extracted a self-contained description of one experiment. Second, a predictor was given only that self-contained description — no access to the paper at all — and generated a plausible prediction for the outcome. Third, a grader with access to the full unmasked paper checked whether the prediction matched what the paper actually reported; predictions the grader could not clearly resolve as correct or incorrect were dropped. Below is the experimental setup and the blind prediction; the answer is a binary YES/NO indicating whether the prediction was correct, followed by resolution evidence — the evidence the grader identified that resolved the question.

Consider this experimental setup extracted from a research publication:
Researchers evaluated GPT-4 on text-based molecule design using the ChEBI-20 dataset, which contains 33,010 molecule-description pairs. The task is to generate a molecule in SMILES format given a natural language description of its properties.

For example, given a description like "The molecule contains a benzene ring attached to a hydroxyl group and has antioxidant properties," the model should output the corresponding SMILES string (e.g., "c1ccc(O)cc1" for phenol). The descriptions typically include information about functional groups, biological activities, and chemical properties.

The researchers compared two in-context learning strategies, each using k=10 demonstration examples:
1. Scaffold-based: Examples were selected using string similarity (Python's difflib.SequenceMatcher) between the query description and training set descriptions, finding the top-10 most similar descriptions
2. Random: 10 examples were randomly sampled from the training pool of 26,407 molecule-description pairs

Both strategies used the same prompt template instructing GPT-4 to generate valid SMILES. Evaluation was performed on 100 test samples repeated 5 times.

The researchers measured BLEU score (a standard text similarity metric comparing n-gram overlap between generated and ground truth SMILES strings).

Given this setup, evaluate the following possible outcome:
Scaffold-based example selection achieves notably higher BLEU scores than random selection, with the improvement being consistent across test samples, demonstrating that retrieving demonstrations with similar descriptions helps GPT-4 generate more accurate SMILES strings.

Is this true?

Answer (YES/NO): YES